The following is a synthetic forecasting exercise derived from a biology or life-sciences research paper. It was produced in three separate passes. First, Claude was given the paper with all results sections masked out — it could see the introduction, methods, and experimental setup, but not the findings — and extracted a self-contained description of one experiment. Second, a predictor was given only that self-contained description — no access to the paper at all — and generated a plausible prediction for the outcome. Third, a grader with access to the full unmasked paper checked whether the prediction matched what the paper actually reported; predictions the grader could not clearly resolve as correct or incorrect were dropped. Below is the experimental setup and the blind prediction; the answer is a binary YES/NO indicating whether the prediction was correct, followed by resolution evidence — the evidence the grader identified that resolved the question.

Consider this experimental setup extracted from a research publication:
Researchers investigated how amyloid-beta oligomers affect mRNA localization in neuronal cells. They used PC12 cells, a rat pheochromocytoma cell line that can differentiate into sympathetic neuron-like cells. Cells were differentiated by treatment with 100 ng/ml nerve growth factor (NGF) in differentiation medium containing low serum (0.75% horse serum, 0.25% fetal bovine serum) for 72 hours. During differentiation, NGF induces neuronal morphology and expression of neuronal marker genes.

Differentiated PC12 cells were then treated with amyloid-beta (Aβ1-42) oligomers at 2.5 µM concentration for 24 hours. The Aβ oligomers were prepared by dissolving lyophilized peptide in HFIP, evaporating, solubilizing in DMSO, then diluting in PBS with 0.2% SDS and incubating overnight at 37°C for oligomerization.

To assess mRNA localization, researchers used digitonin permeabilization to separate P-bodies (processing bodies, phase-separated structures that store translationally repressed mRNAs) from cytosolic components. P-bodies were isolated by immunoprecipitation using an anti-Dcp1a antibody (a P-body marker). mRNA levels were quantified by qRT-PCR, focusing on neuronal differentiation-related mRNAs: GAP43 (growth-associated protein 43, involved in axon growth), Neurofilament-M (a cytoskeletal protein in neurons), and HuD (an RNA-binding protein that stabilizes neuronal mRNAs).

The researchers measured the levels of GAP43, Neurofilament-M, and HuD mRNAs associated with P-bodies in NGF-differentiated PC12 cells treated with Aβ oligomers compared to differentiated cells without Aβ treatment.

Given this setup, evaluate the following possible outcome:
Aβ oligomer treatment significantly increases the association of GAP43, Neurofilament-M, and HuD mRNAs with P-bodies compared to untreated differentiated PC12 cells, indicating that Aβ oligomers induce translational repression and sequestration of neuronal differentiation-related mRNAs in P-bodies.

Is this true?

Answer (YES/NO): YES